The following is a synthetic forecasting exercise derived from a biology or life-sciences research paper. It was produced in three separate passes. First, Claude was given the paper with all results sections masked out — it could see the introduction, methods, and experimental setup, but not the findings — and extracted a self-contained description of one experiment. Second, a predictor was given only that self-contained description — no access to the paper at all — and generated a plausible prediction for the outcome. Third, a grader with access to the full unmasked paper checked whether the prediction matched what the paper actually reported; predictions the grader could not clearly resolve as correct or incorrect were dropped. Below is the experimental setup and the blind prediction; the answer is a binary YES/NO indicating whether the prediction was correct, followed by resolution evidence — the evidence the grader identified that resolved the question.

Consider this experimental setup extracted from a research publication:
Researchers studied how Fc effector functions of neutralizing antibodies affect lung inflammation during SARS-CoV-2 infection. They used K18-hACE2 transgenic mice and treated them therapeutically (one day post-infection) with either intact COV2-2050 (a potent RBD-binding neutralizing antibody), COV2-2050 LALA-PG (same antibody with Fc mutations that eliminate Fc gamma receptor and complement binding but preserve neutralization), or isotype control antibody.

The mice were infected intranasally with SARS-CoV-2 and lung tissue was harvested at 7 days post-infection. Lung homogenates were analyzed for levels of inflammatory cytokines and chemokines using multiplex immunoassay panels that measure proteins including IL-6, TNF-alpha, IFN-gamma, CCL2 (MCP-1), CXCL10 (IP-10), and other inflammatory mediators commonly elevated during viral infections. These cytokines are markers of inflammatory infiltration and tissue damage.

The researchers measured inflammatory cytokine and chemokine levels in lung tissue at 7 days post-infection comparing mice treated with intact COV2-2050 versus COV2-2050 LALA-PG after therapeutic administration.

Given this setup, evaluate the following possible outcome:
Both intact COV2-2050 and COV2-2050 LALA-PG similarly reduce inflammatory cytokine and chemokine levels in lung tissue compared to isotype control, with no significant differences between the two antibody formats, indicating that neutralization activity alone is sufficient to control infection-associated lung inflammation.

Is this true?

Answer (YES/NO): NO